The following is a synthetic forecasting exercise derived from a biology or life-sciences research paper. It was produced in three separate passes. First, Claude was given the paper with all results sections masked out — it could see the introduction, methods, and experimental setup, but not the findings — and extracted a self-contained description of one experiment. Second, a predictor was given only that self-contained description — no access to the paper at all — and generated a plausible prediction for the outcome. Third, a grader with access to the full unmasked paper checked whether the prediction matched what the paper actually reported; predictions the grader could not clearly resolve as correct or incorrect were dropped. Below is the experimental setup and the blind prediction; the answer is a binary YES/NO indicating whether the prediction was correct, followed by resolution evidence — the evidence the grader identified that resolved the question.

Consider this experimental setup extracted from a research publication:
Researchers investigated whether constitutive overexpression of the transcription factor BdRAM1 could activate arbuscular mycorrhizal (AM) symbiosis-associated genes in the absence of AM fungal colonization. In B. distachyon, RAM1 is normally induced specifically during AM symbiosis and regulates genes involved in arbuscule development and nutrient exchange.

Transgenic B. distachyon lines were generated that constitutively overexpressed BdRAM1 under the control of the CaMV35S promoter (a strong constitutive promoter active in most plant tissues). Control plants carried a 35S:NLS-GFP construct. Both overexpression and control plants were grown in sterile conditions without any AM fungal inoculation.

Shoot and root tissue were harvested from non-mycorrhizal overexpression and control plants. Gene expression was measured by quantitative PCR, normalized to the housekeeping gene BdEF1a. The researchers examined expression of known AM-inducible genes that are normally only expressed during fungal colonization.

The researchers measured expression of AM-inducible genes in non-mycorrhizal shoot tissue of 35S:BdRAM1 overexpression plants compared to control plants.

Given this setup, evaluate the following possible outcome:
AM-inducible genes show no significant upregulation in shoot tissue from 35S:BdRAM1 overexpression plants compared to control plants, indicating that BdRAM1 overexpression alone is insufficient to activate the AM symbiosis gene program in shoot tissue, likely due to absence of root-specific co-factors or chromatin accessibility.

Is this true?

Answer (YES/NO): NO